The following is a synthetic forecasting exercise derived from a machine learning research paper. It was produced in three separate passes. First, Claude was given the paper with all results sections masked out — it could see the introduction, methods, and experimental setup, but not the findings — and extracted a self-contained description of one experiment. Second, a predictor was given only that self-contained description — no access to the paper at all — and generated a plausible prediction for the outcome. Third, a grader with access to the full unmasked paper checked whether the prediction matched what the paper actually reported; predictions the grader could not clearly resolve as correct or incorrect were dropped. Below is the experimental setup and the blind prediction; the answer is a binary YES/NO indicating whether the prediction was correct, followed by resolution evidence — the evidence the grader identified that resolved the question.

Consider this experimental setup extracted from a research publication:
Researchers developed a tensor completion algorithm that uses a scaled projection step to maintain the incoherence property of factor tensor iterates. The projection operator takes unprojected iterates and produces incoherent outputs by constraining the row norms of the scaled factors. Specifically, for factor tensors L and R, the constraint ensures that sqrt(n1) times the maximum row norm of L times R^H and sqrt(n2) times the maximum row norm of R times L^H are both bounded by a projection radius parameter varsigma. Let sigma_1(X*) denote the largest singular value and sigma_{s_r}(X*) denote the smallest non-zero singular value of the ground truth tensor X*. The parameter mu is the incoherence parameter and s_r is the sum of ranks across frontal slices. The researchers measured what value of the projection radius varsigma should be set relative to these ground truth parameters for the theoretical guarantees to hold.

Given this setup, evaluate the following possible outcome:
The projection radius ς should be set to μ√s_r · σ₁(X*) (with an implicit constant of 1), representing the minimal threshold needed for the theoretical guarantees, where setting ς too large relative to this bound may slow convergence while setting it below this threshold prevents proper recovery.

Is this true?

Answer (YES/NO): NO